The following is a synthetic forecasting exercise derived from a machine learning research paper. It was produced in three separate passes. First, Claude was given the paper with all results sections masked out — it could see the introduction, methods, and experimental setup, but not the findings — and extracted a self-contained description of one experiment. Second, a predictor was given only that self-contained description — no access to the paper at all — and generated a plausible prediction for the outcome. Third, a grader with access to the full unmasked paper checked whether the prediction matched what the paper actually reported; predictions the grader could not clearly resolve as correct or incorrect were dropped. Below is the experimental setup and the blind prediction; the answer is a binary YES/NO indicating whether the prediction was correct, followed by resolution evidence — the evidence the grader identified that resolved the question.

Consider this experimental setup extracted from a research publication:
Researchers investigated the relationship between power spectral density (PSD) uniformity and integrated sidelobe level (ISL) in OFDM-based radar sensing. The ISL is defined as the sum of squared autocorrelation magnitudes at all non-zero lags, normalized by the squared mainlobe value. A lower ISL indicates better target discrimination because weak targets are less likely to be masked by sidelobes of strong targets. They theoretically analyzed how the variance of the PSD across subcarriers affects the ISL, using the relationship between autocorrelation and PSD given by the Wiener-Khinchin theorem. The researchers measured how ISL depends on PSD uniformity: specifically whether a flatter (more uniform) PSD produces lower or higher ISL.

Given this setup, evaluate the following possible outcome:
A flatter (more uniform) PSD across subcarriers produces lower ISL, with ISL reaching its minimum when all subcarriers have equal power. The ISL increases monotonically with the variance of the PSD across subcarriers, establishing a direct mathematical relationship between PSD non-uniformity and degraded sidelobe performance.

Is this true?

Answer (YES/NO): YES